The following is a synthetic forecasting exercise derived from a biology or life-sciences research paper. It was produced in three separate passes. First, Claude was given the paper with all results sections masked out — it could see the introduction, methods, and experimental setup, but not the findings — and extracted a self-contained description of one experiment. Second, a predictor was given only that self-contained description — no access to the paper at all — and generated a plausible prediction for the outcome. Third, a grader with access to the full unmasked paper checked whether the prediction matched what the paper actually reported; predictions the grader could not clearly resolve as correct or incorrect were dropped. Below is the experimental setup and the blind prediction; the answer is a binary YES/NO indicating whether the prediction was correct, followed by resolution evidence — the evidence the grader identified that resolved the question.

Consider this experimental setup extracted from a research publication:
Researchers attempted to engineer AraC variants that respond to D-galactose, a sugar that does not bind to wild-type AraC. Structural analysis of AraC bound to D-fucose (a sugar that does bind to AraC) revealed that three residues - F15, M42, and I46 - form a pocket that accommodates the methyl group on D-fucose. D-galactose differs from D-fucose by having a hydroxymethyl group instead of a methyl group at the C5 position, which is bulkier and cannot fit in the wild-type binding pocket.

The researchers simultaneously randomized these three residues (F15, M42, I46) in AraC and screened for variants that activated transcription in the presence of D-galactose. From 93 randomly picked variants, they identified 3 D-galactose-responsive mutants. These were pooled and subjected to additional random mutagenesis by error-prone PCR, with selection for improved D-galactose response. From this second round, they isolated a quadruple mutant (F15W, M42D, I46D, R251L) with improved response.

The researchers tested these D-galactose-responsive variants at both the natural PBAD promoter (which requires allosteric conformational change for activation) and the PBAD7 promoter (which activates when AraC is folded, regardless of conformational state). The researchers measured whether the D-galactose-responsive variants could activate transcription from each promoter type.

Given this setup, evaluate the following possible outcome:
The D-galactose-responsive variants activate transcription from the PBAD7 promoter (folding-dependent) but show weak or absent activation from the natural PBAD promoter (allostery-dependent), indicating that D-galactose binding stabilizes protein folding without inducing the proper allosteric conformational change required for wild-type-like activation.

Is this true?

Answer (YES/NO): YES